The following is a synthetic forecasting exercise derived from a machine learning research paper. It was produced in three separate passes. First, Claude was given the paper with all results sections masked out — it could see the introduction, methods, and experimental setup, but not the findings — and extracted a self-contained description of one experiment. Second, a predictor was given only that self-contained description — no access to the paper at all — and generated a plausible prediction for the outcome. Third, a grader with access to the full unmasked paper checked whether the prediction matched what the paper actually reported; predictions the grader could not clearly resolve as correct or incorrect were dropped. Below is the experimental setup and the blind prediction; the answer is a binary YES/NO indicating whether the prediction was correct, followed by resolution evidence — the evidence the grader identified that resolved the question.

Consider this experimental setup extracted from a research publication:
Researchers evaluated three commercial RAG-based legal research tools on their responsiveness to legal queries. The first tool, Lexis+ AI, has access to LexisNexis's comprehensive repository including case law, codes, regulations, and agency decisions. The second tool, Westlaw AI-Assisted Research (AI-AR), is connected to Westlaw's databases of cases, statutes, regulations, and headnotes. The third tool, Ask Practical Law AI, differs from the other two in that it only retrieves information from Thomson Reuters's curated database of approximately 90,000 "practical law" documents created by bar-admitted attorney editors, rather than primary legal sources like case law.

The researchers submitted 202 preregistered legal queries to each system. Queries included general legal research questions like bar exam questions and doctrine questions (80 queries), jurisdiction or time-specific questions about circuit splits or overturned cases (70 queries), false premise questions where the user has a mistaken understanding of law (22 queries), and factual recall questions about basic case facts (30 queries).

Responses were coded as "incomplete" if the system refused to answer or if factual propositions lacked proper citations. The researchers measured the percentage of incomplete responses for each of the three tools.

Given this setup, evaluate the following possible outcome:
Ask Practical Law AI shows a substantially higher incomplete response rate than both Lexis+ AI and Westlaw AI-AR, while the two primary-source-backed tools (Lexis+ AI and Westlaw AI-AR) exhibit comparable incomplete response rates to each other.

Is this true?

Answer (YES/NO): NO